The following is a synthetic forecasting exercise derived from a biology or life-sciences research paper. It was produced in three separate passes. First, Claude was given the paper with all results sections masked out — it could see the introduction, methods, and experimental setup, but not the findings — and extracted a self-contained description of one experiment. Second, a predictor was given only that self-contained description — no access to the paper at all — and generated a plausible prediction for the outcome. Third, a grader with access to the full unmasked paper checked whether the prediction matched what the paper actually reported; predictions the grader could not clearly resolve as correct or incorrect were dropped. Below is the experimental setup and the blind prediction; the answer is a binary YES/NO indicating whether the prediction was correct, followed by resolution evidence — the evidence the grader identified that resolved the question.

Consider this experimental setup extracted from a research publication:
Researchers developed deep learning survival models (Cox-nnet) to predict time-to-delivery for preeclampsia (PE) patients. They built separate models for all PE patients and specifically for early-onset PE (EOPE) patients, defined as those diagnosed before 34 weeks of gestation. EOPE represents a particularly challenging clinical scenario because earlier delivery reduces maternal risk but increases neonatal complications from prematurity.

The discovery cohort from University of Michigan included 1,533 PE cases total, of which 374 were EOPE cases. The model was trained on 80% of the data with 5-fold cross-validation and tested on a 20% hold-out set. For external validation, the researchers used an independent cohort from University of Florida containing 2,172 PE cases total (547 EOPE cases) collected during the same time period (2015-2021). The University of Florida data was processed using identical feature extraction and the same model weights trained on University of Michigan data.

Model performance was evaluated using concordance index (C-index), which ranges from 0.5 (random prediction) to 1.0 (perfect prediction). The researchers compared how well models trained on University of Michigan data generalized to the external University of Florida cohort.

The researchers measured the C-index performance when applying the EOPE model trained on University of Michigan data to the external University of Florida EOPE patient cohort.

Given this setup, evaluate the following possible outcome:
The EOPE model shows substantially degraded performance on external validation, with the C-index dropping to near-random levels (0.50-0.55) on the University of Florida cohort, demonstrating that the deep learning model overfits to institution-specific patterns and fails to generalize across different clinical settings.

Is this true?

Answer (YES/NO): NO